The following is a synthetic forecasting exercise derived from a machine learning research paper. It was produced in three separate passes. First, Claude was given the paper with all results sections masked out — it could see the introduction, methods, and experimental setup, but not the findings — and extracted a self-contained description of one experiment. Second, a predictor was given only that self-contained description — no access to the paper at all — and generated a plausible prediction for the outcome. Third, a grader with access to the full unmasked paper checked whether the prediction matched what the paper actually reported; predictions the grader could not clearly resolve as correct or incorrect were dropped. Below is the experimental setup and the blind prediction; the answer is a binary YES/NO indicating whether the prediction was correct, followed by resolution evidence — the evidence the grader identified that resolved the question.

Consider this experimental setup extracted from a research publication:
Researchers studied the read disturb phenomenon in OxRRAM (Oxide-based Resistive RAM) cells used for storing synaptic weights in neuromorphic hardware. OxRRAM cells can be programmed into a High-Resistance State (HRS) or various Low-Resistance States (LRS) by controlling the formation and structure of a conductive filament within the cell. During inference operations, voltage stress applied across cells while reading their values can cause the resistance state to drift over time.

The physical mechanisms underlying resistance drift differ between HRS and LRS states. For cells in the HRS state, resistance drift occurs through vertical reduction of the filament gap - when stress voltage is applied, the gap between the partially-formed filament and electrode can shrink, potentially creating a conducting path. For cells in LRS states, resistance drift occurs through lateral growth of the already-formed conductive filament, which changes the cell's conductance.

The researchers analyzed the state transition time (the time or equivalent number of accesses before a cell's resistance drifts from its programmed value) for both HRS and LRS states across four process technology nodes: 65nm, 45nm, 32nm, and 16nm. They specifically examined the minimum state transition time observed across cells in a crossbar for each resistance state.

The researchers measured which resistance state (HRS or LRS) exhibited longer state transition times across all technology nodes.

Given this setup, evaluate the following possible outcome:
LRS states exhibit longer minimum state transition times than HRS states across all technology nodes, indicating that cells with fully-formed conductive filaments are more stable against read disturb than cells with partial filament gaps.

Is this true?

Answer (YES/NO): NO